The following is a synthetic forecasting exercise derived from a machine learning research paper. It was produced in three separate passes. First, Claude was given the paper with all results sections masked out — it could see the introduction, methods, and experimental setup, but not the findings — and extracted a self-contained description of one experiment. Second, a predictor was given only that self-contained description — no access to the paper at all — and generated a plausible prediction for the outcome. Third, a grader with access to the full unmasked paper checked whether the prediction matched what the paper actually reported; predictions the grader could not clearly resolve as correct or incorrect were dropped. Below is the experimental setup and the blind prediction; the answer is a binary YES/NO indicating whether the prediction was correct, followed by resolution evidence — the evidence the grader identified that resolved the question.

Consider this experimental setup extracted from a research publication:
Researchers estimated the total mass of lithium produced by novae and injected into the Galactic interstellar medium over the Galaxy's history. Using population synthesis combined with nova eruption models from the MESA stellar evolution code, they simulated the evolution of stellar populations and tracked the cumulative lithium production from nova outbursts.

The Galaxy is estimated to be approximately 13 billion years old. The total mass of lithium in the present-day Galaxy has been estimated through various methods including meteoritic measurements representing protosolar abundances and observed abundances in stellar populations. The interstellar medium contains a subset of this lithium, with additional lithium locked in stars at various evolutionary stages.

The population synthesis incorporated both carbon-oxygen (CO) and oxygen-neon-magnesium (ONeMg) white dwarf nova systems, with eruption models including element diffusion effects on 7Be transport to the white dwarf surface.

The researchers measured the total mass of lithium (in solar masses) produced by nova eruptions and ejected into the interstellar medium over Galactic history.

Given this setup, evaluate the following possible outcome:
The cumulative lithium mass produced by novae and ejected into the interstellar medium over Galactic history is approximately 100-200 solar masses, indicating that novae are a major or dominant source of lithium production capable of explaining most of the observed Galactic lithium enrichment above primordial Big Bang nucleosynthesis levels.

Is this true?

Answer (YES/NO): YES